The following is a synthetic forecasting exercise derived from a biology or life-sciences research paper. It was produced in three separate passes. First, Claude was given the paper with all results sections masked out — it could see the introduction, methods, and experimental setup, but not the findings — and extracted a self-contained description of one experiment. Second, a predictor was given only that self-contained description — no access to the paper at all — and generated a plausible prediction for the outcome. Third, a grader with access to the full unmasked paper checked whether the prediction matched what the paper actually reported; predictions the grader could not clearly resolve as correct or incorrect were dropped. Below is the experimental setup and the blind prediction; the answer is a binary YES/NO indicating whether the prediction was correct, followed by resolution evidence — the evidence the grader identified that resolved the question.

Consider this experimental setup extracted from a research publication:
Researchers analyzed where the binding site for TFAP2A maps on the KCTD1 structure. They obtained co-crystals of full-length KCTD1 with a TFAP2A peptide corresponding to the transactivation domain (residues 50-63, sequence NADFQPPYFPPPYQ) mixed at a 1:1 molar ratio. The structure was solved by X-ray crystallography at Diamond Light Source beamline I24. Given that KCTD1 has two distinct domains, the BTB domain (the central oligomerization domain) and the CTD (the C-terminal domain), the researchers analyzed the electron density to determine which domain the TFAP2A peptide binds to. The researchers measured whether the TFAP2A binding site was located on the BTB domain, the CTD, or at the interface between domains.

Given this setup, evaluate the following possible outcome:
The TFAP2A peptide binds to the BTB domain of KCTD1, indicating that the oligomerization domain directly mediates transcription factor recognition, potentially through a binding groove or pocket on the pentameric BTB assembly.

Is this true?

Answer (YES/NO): YES